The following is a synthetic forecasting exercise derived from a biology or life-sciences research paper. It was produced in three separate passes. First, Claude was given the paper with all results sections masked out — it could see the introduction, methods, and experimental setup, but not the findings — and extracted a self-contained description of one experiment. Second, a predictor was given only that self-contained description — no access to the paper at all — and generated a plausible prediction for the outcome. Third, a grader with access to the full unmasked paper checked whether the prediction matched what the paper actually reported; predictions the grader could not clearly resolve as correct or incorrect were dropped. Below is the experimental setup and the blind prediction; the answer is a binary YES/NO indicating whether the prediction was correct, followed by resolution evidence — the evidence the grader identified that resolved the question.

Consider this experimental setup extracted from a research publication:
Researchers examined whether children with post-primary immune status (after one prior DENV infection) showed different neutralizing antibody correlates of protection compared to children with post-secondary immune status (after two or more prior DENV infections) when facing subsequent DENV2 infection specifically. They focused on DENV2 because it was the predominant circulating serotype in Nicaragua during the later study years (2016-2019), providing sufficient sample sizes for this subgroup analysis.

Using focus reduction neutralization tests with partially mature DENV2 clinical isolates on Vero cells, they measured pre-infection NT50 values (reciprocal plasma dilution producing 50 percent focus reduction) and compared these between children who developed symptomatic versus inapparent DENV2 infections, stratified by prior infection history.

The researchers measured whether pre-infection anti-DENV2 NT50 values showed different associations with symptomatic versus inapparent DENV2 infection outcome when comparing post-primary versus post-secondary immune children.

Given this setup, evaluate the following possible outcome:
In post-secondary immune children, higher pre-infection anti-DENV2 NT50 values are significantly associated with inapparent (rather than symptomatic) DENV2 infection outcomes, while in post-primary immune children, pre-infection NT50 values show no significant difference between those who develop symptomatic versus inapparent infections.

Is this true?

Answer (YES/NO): NO